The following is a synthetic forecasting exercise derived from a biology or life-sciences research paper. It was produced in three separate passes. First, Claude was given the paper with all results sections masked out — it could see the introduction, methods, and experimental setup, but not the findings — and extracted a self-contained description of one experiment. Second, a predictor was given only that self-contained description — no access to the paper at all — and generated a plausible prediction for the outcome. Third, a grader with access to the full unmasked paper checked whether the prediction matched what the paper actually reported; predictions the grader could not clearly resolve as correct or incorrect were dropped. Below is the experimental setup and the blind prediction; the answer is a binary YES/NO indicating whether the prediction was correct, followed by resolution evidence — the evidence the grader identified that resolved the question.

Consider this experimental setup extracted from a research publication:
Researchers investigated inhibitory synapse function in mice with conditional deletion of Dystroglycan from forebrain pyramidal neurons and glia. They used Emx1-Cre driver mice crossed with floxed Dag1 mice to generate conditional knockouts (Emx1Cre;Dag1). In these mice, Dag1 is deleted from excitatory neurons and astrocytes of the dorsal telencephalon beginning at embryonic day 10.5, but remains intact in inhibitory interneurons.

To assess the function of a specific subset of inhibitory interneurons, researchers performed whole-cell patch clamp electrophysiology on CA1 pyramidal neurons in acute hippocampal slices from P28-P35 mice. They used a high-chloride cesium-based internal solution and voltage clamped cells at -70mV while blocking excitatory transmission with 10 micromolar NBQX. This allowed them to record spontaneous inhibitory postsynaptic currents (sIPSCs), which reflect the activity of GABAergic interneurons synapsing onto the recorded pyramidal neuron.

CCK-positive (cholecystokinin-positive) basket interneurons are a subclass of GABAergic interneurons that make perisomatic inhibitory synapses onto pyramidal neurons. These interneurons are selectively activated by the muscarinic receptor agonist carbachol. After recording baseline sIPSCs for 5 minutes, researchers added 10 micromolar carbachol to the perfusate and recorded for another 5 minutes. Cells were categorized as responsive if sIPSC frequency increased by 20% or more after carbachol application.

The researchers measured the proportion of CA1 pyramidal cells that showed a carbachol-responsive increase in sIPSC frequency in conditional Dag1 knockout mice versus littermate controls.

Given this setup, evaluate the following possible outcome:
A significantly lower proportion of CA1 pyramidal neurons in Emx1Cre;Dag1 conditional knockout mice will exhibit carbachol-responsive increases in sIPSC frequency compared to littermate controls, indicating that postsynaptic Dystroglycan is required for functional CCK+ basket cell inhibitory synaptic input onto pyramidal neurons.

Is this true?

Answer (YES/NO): YES